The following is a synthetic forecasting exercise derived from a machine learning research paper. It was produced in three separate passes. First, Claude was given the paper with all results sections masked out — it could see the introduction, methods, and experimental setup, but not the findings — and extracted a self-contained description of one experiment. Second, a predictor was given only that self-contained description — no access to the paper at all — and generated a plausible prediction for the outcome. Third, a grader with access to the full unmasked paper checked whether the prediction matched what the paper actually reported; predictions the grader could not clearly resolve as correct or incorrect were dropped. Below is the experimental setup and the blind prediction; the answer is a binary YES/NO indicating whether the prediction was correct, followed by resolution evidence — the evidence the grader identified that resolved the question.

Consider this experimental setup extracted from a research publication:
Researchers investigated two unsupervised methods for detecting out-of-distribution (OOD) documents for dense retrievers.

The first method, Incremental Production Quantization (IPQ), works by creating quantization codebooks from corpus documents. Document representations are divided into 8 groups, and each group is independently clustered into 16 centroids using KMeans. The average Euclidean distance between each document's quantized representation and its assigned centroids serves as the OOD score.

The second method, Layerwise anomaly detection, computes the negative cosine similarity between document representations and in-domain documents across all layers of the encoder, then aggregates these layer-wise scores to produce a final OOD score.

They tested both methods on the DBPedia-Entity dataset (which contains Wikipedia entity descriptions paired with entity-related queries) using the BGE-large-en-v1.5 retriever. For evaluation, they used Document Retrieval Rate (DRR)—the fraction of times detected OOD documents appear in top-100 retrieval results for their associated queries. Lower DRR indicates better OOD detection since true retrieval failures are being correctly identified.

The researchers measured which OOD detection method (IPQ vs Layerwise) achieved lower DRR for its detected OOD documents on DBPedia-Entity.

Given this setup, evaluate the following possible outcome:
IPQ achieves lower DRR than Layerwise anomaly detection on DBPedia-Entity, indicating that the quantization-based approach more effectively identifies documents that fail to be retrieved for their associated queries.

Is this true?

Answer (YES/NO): NO